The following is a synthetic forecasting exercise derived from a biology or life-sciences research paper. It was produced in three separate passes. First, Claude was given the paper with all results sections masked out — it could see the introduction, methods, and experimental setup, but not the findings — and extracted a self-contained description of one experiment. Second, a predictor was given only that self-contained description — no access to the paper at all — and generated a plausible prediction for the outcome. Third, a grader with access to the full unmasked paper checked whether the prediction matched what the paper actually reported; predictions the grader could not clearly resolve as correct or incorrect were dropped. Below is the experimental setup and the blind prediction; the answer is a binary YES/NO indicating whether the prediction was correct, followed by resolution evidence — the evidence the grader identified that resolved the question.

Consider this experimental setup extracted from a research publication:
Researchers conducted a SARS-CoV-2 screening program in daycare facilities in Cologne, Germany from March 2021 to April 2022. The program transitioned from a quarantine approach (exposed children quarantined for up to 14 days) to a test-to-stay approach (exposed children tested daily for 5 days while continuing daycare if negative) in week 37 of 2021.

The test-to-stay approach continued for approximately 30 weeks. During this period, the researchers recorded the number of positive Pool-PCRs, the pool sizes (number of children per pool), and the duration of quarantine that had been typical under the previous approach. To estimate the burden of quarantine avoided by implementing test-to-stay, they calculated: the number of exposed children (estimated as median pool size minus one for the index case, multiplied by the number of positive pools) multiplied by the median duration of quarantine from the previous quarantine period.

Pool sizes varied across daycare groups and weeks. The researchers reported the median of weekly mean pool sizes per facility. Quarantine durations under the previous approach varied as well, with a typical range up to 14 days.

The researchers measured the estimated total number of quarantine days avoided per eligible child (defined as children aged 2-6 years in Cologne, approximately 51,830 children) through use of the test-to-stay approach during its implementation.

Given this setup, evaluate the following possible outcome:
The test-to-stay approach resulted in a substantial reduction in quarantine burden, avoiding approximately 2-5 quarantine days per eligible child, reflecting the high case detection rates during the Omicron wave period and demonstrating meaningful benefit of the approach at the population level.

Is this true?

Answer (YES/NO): NO